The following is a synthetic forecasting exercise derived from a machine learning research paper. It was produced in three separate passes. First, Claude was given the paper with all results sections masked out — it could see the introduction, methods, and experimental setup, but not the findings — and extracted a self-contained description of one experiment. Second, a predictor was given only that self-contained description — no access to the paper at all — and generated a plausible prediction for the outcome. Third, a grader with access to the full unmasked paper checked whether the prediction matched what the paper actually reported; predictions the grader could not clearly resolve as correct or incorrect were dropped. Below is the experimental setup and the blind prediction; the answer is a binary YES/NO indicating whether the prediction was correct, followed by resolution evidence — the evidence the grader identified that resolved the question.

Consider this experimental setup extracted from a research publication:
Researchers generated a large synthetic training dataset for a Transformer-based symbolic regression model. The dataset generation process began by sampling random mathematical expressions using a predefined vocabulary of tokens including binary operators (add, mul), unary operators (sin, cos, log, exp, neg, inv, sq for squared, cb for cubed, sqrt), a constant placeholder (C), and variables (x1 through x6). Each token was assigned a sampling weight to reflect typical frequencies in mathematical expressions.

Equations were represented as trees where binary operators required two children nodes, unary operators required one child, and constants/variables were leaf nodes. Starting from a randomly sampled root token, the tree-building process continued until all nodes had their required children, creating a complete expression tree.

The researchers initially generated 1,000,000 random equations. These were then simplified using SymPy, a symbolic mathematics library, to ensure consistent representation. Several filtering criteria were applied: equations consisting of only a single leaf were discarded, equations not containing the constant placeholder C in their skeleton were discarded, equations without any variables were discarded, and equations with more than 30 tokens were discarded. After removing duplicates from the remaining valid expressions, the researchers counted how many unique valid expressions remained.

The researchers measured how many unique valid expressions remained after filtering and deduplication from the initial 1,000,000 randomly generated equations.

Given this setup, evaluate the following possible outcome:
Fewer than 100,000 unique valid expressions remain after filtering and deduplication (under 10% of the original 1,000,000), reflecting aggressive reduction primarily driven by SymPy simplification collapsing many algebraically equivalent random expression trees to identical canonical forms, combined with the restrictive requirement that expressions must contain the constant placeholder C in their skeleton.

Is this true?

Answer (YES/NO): YES